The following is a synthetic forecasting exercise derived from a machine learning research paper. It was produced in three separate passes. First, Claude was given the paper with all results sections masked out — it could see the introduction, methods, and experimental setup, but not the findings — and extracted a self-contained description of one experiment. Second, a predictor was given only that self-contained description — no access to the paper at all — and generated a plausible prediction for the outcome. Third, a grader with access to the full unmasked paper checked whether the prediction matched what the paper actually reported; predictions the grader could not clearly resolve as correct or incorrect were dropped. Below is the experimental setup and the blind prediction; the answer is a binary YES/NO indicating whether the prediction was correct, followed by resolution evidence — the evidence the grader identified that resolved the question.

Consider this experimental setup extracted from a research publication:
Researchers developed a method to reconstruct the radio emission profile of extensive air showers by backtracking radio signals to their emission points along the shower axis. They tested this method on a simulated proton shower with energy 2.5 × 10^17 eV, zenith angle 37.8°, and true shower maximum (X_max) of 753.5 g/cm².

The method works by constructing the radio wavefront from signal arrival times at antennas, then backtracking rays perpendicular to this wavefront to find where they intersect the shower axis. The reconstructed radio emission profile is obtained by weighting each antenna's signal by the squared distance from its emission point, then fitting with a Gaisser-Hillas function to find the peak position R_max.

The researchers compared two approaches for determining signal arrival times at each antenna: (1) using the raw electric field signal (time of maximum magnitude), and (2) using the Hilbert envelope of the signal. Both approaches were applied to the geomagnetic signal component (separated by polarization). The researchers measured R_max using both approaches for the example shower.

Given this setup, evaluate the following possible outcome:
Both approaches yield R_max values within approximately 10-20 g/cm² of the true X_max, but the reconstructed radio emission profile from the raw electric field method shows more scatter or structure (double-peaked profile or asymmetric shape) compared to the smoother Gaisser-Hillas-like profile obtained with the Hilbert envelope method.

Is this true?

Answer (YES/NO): NO